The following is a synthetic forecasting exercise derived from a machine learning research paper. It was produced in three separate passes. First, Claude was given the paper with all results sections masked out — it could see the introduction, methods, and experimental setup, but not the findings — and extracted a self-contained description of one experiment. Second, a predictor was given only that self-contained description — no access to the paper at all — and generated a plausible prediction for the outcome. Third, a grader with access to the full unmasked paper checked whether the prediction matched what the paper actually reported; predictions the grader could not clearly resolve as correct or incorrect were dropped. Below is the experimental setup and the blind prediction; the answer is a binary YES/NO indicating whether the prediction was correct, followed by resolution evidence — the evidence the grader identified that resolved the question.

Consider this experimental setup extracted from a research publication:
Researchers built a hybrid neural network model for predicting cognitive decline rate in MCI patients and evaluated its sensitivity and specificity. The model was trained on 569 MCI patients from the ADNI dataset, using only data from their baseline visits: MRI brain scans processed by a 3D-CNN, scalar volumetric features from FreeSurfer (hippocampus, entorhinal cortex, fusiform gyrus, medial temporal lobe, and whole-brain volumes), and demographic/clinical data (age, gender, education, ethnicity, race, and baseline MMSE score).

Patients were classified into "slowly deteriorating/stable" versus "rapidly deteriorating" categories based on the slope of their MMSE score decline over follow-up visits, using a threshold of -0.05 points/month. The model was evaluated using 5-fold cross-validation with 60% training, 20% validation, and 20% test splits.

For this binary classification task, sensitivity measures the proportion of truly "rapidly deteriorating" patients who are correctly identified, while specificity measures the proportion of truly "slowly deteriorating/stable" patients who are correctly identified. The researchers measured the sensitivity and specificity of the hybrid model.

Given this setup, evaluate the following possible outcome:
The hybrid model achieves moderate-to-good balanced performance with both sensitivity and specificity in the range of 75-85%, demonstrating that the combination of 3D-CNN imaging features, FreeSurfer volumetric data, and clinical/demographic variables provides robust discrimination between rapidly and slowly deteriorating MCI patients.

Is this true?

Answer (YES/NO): NO